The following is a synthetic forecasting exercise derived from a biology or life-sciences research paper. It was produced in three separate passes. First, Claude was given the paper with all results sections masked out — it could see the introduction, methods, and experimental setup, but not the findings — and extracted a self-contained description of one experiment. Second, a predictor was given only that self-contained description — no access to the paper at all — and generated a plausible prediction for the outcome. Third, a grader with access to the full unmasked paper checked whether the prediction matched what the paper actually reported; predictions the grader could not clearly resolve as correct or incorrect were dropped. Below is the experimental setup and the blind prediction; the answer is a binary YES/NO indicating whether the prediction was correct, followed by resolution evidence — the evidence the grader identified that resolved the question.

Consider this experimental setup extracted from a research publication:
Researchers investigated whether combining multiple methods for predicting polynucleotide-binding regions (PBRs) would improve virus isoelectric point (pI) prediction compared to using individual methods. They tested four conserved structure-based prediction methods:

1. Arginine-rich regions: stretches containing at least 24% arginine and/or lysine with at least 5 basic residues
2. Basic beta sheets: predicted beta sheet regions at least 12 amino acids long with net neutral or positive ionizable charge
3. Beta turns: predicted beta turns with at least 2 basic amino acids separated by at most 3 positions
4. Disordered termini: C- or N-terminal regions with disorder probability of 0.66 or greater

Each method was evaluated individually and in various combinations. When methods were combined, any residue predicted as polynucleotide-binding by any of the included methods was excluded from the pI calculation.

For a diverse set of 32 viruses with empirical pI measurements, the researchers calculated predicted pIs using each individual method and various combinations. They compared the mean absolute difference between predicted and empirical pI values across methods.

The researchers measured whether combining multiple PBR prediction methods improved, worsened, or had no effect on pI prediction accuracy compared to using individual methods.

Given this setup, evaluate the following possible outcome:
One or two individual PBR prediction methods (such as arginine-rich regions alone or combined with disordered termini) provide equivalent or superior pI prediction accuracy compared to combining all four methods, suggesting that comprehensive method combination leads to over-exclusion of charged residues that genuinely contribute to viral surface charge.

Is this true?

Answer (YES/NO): NO